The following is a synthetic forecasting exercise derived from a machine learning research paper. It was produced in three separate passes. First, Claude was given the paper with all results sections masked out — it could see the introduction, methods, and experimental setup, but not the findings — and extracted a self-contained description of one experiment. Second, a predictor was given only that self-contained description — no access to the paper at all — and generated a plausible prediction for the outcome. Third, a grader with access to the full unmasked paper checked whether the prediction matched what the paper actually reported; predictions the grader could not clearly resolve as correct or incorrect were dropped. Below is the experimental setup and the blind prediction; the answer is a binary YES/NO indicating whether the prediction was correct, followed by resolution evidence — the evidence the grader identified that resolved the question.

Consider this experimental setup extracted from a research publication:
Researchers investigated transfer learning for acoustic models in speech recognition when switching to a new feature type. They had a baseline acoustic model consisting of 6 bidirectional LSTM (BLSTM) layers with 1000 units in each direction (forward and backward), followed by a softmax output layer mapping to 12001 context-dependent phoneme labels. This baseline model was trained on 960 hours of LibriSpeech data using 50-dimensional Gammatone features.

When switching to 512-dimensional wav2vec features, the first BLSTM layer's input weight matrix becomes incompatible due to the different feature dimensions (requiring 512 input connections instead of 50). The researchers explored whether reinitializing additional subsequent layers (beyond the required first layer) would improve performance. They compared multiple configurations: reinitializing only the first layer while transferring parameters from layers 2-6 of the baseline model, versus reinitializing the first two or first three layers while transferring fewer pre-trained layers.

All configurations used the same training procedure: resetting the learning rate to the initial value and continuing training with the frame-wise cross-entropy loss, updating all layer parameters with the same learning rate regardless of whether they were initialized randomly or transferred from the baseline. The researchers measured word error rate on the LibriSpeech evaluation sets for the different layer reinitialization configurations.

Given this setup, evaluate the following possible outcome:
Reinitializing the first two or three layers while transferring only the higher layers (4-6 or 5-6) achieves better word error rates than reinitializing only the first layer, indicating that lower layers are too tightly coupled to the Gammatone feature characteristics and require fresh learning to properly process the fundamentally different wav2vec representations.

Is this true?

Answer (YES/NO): NO